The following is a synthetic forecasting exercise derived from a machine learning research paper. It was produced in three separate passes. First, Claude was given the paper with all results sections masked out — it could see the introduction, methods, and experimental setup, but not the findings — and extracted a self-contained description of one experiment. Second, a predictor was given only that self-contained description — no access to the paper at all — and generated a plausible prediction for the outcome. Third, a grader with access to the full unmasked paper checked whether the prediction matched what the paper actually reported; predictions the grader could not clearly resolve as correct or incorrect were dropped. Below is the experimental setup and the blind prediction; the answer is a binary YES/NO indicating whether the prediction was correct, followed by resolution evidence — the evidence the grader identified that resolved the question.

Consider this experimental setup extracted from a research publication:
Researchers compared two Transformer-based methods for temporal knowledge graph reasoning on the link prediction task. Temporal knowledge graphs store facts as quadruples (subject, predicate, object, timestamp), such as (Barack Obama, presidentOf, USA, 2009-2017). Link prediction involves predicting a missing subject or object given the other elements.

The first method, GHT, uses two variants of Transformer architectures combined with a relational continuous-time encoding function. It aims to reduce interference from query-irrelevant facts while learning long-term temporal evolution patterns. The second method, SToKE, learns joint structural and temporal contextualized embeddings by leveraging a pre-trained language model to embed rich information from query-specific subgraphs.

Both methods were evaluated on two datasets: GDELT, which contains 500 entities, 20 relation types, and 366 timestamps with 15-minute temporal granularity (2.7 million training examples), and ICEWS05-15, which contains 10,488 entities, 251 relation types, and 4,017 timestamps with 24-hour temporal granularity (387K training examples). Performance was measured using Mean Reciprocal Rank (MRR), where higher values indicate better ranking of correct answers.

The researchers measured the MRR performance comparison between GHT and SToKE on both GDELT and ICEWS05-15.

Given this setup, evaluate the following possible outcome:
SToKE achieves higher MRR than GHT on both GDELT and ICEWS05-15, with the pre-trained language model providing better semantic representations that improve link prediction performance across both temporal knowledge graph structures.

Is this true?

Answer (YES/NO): YES